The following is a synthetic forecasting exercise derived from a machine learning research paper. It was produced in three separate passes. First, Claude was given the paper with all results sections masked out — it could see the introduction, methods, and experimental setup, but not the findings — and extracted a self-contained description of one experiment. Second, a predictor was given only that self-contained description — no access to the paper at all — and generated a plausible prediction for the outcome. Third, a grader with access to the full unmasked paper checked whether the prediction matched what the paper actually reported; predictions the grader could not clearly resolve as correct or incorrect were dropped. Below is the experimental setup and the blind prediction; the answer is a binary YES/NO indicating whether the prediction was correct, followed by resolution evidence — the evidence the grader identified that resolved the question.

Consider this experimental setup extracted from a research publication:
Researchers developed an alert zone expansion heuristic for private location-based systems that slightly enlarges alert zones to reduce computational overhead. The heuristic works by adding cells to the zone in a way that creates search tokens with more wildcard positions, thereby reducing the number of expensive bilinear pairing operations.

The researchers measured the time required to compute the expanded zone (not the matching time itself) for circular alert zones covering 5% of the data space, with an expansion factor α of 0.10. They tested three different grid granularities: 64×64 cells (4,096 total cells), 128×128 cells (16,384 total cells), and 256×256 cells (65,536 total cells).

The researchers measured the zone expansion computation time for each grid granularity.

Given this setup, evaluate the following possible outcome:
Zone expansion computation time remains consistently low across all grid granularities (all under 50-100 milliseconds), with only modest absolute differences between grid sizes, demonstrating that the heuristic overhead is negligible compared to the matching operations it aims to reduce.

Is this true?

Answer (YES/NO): NO